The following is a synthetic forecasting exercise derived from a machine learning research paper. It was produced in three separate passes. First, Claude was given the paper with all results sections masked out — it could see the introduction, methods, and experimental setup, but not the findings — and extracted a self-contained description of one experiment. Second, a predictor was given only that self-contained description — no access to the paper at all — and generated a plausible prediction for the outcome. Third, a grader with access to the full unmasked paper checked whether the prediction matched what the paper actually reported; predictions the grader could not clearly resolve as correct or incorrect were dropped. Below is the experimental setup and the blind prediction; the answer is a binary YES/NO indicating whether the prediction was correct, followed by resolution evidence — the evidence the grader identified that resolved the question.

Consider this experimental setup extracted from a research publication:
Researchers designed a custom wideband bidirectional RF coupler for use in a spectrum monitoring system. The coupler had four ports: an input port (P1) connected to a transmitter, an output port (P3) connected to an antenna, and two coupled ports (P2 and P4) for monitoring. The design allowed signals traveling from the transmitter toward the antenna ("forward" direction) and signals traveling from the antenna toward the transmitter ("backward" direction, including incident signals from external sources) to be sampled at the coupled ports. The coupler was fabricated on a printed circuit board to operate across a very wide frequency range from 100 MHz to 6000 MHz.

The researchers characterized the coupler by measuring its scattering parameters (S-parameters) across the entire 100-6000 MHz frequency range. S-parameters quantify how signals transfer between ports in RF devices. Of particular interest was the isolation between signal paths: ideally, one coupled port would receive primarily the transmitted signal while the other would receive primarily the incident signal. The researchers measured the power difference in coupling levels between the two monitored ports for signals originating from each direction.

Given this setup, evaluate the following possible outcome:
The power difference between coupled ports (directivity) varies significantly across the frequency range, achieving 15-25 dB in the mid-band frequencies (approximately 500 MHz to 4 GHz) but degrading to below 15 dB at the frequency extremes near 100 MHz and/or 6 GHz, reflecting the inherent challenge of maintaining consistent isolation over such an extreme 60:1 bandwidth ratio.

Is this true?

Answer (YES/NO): NO